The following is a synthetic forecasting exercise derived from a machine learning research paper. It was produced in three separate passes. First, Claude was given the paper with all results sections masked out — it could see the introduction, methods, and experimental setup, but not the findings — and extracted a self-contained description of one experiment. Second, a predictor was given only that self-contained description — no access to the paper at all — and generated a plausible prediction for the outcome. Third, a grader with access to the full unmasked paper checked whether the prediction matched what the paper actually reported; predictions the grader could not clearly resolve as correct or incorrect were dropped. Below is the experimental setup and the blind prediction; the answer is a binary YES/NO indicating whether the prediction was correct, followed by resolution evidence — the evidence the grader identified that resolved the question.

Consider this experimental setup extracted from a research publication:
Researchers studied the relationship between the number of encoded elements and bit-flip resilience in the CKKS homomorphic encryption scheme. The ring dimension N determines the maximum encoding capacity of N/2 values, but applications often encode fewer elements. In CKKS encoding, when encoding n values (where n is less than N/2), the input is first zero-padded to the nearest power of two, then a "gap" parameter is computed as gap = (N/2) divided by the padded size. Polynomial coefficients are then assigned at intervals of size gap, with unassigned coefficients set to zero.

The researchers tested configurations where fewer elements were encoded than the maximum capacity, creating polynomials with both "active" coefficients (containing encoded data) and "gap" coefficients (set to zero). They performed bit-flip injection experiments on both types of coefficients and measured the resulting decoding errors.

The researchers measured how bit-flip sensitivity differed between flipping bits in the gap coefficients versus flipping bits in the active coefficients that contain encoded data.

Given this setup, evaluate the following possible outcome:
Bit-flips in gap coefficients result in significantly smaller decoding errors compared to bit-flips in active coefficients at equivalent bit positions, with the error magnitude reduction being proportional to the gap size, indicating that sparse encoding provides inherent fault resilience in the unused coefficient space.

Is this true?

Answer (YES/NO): NO